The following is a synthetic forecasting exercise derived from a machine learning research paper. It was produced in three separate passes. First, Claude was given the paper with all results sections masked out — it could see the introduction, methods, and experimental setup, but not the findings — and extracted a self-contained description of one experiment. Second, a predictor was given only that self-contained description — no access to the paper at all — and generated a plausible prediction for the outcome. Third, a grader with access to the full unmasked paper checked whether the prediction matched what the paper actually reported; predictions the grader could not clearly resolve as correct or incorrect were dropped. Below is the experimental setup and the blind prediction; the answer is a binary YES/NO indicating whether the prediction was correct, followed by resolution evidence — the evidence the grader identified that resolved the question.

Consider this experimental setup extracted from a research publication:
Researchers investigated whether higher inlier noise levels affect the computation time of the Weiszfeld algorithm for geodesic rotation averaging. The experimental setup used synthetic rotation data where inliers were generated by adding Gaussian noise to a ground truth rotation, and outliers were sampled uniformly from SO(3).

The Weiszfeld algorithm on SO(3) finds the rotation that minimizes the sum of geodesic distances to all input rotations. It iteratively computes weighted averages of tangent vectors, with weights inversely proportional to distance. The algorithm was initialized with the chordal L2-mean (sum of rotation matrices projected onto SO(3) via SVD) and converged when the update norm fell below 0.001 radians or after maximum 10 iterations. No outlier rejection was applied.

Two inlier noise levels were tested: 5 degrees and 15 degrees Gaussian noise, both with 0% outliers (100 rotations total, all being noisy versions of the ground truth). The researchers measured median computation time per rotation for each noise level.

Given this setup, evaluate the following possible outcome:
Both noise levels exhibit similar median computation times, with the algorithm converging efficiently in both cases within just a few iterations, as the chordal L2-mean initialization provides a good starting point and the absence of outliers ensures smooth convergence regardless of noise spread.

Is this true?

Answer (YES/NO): NO